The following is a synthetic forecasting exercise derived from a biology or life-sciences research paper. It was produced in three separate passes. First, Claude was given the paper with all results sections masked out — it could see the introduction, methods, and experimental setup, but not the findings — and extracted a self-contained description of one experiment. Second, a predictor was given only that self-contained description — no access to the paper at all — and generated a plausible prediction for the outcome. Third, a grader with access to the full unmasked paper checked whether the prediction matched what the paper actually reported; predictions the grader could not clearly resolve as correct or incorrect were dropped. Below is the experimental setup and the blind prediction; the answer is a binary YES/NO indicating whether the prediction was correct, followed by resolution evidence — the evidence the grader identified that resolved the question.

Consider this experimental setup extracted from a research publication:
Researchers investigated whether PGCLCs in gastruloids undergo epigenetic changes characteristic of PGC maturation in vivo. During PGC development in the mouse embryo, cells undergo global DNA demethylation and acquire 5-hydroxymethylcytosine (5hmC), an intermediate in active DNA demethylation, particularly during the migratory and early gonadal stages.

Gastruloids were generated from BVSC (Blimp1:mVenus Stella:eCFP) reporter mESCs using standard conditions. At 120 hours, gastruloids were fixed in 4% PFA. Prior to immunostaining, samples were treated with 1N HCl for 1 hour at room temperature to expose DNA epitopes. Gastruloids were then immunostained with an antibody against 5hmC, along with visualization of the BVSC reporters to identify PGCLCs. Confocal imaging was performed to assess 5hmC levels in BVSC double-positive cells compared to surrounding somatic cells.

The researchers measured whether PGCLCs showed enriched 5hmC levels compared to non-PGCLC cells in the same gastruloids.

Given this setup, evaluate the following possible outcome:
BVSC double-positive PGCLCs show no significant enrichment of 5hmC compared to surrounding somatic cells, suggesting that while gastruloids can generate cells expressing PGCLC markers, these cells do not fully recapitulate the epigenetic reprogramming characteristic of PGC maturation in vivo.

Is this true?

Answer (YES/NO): NO